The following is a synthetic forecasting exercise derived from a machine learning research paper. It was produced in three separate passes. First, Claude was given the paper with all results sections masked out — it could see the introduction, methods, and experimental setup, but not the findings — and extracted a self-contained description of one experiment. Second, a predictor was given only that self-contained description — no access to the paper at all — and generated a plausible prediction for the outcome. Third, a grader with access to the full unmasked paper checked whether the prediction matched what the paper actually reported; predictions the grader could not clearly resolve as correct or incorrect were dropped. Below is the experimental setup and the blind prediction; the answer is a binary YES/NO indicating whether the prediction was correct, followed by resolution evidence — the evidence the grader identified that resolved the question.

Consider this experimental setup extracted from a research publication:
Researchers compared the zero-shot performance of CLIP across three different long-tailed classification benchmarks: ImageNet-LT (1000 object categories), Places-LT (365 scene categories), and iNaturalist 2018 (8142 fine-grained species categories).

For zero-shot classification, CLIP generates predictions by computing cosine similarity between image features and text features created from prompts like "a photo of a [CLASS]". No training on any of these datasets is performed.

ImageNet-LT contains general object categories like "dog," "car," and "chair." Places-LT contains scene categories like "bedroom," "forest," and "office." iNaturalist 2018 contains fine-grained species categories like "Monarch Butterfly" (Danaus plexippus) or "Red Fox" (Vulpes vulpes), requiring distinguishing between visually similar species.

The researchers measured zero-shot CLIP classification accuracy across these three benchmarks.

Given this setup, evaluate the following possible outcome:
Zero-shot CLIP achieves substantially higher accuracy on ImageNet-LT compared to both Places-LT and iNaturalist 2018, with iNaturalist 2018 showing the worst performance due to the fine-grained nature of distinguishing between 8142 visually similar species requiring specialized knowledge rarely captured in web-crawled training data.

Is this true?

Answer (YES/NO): YES